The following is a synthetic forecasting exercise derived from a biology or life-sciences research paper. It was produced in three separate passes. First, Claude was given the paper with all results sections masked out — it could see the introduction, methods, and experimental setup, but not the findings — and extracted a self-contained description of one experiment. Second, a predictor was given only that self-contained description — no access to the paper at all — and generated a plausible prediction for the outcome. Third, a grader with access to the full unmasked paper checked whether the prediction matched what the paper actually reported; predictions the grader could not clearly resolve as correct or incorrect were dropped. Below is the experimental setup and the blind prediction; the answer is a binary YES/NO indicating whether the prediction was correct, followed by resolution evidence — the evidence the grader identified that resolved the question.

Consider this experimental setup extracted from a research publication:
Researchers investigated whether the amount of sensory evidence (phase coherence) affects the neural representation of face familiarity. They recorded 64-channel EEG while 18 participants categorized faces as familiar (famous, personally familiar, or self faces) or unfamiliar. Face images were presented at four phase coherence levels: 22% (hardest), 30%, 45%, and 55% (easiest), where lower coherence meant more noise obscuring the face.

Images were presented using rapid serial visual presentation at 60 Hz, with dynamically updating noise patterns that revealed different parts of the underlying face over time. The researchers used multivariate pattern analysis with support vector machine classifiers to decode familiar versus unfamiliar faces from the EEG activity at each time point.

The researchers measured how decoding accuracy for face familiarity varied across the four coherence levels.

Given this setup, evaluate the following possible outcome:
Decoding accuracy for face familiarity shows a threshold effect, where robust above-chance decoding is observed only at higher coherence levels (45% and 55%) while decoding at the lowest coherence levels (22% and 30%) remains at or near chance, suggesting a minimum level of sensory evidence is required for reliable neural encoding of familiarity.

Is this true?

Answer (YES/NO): YES